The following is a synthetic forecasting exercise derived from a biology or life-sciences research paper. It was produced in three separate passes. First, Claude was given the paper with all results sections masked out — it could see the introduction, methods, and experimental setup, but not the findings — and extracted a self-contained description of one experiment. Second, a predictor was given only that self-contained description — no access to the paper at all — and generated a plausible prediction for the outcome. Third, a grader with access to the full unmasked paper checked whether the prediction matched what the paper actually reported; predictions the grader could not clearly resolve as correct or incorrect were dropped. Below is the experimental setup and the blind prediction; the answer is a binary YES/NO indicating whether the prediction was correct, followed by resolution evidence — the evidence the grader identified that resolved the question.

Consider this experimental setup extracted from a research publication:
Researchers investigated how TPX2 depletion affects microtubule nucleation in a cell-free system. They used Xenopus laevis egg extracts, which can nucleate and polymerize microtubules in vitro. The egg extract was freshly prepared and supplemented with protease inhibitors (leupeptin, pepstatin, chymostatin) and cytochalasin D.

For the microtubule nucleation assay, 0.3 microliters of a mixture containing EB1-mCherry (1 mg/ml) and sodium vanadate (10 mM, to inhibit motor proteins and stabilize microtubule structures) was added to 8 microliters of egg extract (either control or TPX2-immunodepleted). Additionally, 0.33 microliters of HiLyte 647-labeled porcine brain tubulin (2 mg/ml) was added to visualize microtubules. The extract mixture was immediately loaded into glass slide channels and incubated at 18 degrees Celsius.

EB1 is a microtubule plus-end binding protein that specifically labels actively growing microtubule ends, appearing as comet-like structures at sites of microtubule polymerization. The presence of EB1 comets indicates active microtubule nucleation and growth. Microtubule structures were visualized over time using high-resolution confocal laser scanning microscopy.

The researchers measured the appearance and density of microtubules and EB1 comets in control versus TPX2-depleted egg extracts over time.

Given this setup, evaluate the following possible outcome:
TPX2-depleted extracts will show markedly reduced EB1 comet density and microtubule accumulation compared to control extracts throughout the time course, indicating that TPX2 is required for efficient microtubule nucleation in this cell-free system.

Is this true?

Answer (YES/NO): YES